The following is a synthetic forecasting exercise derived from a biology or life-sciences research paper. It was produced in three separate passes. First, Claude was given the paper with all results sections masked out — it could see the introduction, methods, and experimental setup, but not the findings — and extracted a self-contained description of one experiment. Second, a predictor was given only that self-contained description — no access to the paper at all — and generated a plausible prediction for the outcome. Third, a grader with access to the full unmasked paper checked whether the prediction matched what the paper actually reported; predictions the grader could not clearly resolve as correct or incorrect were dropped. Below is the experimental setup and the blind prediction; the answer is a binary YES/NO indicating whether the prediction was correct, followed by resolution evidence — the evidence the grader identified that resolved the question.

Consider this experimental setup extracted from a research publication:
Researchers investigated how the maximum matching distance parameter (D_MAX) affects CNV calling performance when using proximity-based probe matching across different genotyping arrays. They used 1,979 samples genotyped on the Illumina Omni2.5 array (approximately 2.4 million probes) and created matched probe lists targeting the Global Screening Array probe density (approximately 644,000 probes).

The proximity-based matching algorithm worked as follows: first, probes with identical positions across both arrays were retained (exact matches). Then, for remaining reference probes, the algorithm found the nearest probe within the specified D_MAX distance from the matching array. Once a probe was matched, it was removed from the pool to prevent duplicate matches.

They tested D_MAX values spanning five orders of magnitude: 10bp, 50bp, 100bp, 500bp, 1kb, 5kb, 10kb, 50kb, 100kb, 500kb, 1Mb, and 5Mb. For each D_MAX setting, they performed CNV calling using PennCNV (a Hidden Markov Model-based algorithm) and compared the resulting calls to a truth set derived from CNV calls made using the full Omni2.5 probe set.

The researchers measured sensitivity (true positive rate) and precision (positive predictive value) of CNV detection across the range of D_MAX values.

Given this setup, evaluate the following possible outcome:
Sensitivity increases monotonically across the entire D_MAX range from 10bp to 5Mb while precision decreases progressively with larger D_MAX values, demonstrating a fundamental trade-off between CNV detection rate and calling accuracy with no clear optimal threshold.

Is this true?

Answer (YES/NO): NO